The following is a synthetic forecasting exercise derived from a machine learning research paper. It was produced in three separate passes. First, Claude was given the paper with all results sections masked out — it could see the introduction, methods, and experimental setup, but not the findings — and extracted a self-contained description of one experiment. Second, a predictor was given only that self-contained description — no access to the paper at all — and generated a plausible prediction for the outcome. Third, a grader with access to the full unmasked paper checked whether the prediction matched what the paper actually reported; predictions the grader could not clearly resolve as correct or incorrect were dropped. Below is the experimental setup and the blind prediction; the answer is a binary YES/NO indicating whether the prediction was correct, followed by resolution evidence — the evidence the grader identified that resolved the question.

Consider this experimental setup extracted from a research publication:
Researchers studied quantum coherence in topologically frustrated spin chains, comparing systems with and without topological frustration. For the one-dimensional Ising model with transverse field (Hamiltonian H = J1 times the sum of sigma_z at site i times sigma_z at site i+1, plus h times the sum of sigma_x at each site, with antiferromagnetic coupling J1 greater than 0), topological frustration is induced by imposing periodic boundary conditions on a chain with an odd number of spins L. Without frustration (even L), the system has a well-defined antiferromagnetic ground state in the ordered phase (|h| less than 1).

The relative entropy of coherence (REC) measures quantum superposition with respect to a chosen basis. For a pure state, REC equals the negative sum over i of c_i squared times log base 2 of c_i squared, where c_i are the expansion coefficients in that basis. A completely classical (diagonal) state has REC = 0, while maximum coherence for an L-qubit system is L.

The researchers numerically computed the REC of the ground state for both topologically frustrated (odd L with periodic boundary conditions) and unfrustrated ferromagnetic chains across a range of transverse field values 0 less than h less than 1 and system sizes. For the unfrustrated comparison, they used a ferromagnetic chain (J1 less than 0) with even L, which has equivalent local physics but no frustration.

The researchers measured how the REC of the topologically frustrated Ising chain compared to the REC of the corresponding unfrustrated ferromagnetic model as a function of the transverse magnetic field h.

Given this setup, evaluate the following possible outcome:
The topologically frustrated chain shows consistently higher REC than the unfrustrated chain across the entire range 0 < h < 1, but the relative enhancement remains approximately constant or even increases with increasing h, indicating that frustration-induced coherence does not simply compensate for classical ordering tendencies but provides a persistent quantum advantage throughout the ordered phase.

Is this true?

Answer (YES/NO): NO